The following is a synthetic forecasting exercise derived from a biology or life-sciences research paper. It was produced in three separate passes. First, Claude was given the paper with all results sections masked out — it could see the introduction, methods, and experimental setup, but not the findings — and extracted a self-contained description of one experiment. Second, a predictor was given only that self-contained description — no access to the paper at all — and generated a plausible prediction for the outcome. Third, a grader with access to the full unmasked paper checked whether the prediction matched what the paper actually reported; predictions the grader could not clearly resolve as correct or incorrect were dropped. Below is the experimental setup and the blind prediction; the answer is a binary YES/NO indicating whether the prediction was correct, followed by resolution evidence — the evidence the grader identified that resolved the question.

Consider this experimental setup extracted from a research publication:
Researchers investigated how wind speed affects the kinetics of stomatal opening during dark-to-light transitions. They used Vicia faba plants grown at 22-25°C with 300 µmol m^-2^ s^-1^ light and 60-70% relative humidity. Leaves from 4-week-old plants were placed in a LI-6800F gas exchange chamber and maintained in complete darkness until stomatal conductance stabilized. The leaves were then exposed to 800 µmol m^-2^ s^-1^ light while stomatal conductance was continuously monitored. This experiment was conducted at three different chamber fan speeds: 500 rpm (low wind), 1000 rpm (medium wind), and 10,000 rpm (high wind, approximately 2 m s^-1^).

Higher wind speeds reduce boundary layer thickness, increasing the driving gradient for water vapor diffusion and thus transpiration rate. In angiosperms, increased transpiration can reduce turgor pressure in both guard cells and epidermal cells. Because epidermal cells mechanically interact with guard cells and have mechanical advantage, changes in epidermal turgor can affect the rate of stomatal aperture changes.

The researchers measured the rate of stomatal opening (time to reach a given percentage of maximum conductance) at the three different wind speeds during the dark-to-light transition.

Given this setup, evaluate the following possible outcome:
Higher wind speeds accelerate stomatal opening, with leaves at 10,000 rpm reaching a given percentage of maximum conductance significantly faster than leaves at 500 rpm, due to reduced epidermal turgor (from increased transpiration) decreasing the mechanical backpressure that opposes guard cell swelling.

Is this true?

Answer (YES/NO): YES